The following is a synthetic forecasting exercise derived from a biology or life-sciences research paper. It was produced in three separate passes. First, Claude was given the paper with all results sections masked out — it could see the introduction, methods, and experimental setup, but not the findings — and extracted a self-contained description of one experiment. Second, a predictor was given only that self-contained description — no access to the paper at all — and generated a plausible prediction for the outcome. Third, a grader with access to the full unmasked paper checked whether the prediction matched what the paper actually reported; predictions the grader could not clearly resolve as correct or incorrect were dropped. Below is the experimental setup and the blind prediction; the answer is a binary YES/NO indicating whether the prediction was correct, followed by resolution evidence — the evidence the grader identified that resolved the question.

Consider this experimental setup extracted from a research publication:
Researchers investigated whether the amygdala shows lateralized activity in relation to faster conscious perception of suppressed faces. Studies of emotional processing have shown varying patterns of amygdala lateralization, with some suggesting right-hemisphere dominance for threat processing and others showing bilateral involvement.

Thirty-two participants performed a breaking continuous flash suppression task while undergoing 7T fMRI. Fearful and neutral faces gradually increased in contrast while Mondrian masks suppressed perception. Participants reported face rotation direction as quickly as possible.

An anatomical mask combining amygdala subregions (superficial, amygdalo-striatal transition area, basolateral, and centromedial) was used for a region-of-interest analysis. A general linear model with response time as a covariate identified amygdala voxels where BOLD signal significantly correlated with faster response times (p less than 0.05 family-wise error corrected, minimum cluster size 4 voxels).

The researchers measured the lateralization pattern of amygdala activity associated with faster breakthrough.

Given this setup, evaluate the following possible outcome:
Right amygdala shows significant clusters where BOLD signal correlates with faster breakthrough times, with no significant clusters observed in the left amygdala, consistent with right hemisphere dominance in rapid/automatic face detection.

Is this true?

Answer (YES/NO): NO